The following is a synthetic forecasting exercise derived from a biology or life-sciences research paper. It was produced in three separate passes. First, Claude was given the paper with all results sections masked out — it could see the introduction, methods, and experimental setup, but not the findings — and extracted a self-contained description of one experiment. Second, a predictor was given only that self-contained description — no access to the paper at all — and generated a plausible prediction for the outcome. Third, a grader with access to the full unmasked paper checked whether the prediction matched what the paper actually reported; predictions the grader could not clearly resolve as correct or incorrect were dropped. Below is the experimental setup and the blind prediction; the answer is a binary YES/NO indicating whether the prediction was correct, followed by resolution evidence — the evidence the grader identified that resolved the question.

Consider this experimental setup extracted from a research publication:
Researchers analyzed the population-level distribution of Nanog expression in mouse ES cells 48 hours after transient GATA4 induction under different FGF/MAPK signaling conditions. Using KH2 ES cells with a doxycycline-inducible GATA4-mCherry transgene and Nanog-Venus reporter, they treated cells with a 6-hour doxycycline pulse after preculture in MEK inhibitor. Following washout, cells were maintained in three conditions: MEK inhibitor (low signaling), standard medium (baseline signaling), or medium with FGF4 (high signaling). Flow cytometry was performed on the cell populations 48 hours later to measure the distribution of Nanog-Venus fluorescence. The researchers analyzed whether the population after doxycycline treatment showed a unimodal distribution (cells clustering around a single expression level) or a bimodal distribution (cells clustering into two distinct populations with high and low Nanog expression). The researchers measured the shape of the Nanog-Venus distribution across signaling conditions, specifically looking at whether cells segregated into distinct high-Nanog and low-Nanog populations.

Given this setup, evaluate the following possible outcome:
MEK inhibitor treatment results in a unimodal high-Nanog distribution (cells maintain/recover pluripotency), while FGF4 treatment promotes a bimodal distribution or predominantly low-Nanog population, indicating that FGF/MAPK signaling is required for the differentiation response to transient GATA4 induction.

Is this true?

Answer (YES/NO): NO